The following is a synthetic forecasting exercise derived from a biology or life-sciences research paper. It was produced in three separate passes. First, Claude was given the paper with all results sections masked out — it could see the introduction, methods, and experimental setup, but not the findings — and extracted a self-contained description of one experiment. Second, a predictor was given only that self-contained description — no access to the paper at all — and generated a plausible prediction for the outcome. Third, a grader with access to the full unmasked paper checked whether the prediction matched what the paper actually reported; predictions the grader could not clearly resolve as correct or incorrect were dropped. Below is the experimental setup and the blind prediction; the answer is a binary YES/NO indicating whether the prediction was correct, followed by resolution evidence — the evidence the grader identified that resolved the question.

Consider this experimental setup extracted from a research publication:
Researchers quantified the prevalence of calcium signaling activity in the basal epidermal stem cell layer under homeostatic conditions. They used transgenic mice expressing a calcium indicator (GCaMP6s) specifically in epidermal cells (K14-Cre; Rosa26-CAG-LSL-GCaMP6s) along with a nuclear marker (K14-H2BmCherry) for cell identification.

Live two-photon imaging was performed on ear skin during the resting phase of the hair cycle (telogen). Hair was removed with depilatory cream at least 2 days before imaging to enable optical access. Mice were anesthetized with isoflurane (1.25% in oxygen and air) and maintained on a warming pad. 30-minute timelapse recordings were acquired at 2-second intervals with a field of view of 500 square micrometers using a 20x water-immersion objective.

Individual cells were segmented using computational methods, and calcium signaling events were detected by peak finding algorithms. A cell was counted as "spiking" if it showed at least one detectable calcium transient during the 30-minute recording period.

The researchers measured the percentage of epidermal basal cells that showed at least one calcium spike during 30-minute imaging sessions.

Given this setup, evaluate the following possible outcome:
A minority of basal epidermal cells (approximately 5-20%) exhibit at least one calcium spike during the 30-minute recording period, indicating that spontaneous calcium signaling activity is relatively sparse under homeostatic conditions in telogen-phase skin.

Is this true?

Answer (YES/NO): NO